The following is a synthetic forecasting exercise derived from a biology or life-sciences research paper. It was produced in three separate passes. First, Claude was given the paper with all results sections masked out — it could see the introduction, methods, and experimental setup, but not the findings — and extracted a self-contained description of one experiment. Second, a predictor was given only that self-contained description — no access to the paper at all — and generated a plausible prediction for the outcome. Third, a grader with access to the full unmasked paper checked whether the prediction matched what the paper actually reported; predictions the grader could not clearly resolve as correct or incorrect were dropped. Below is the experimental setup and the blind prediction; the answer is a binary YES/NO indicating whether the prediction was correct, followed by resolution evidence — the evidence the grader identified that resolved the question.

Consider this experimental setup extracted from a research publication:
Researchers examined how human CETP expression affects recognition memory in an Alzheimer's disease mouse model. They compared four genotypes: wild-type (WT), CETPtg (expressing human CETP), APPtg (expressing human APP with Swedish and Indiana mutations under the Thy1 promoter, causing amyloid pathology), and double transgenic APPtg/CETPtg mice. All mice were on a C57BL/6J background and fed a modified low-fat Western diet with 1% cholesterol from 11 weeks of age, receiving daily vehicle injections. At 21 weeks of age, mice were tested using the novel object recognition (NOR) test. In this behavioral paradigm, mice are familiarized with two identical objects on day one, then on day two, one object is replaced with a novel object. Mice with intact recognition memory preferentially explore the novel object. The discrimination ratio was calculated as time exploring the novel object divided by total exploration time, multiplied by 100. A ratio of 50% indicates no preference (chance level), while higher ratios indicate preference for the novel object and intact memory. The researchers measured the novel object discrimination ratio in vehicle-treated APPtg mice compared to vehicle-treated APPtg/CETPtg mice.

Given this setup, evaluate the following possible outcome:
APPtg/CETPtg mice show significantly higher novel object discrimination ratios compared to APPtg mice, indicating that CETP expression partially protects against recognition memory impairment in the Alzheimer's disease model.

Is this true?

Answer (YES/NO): NO